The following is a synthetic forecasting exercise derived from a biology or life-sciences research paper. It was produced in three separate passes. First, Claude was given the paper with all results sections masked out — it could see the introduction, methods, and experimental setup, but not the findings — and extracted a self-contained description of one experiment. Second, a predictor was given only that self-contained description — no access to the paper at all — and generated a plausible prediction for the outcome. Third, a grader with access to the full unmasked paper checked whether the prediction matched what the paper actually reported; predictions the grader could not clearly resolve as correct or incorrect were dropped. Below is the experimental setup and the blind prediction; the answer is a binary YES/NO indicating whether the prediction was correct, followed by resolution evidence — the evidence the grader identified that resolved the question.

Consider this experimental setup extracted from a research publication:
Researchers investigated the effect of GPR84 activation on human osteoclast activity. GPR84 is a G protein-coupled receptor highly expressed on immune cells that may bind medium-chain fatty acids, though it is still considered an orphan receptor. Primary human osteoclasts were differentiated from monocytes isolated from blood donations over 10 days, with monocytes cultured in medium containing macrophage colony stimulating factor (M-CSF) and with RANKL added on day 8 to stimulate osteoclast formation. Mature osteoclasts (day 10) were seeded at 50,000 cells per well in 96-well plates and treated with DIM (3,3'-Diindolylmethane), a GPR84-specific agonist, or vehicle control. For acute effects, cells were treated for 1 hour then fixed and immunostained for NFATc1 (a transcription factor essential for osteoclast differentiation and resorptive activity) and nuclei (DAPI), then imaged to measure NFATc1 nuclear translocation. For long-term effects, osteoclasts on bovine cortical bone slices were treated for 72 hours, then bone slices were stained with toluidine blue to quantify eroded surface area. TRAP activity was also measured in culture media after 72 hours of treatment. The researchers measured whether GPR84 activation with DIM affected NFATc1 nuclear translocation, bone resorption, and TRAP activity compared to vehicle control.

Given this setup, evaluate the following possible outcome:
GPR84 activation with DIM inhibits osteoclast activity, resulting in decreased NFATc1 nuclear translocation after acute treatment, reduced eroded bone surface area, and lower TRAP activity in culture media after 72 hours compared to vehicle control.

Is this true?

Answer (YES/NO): NO